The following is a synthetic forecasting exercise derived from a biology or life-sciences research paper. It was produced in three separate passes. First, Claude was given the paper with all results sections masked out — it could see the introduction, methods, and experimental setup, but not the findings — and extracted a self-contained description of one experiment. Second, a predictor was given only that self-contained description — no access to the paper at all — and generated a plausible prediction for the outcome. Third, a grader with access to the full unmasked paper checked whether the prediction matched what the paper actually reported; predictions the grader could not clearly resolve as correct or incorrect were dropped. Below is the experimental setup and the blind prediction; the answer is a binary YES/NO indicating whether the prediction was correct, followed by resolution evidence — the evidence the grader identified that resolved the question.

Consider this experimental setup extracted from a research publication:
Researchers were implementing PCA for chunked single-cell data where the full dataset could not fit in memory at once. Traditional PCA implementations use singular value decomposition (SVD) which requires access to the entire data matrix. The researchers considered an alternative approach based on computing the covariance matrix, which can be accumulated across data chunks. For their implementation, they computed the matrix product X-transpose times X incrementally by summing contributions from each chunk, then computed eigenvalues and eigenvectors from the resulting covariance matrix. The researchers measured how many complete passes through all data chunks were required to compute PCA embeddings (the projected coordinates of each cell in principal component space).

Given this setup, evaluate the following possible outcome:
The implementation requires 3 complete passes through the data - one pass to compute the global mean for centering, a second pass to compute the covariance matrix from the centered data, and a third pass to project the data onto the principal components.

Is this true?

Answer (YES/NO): NO